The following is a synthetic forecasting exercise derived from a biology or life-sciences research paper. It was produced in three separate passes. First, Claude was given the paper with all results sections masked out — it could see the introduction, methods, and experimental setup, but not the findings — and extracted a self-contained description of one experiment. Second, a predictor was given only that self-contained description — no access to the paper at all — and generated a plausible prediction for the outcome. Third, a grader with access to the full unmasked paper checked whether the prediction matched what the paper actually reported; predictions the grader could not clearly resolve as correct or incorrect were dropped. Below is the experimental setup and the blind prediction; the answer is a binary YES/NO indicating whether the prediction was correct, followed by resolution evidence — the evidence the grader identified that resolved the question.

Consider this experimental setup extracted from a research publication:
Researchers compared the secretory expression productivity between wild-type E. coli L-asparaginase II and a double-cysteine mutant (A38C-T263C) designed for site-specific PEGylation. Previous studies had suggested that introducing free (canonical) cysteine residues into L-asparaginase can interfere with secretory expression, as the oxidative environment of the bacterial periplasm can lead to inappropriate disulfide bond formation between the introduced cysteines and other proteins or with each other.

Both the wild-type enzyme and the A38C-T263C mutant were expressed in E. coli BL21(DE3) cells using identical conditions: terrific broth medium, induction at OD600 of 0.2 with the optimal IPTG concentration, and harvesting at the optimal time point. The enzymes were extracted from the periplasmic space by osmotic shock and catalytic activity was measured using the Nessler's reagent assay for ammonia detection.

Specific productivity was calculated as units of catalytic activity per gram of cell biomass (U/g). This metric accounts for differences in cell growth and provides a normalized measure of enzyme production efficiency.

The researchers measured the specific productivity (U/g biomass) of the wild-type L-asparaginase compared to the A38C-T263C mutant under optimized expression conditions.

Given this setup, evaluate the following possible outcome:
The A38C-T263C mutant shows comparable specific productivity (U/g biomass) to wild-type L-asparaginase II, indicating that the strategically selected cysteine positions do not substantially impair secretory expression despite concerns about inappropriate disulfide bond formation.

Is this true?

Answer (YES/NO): NO